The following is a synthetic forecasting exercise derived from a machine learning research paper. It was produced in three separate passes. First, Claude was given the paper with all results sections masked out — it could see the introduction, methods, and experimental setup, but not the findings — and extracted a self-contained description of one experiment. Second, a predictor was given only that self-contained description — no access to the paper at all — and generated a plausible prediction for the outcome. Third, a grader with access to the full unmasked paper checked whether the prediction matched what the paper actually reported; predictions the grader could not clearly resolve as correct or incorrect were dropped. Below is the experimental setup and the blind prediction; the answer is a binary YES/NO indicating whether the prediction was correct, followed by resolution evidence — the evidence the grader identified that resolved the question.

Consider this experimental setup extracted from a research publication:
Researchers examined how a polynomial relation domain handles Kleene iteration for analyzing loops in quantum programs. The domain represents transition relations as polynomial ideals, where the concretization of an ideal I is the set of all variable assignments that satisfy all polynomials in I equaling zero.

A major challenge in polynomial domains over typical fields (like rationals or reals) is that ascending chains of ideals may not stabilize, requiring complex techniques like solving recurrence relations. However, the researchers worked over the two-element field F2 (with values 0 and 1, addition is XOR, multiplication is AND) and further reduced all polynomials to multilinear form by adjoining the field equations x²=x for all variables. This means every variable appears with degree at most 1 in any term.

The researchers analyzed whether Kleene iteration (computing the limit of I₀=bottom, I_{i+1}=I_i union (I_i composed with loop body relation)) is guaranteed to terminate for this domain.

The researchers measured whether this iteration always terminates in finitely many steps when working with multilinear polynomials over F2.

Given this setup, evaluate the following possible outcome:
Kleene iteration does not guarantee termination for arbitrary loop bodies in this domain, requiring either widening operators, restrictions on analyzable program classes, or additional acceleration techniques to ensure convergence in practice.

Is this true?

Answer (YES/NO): NO